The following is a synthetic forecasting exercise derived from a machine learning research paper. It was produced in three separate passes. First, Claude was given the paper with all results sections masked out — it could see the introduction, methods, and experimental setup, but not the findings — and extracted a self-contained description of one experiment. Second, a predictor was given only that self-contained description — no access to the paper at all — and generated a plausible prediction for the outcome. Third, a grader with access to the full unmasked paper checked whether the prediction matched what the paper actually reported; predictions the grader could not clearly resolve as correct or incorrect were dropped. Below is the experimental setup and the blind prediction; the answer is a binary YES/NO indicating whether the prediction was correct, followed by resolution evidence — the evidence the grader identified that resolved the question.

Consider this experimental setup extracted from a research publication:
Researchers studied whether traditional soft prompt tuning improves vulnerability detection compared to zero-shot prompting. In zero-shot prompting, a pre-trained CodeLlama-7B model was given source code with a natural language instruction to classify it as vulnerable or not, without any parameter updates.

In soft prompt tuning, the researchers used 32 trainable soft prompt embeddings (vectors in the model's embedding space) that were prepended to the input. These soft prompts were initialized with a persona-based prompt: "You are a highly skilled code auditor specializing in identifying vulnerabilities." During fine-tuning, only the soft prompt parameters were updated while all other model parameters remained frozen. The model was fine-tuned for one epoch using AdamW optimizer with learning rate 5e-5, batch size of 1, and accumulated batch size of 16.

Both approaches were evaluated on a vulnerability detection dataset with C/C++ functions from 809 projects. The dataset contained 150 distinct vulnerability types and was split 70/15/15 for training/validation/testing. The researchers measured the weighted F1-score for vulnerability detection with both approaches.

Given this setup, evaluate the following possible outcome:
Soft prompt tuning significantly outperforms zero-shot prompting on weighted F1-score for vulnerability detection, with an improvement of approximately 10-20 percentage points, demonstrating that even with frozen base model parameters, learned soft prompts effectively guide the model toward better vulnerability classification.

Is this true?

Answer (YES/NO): NO